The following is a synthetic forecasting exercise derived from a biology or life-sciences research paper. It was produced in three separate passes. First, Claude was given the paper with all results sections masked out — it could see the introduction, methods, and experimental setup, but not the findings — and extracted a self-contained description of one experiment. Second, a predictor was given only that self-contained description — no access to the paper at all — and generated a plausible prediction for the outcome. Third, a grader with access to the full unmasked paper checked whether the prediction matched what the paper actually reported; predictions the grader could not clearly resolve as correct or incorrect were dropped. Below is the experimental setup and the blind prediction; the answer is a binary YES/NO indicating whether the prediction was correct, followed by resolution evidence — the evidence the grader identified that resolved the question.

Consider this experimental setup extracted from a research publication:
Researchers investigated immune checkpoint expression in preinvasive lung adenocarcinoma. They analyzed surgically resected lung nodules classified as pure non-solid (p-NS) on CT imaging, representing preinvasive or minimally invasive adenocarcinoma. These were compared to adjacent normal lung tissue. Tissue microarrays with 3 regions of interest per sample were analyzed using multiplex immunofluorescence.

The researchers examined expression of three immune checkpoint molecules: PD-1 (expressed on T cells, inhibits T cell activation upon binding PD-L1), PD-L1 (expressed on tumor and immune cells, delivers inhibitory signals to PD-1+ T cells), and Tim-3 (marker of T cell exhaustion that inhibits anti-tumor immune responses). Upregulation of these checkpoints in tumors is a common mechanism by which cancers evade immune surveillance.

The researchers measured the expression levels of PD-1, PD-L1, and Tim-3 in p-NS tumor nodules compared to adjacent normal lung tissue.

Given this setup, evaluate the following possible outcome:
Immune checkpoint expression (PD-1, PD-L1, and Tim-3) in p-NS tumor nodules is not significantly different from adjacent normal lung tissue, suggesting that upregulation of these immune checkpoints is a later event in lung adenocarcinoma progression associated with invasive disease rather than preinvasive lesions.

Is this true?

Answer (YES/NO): YES